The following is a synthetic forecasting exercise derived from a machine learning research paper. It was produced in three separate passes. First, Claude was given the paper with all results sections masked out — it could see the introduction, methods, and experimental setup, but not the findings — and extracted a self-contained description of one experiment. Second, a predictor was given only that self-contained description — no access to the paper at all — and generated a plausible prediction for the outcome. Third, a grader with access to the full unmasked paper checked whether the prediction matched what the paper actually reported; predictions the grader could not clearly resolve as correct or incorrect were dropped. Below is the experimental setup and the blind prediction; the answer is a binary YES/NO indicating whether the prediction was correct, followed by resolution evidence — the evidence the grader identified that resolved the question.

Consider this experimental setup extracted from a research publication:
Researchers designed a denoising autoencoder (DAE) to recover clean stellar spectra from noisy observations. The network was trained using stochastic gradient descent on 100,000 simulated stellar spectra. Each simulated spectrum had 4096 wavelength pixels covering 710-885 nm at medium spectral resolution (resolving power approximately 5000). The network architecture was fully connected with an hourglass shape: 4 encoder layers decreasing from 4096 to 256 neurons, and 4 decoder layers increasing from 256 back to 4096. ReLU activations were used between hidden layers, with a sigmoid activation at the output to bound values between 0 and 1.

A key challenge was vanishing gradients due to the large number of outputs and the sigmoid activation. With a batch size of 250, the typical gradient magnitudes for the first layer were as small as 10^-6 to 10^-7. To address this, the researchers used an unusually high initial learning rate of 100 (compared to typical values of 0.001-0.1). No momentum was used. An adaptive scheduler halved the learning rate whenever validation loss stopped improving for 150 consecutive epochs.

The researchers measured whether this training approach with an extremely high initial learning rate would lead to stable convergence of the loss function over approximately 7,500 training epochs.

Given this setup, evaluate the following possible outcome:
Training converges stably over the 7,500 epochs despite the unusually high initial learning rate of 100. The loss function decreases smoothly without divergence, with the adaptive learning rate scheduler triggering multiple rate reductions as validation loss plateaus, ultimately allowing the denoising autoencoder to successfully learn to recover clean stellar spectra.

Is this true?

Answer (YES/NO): YES